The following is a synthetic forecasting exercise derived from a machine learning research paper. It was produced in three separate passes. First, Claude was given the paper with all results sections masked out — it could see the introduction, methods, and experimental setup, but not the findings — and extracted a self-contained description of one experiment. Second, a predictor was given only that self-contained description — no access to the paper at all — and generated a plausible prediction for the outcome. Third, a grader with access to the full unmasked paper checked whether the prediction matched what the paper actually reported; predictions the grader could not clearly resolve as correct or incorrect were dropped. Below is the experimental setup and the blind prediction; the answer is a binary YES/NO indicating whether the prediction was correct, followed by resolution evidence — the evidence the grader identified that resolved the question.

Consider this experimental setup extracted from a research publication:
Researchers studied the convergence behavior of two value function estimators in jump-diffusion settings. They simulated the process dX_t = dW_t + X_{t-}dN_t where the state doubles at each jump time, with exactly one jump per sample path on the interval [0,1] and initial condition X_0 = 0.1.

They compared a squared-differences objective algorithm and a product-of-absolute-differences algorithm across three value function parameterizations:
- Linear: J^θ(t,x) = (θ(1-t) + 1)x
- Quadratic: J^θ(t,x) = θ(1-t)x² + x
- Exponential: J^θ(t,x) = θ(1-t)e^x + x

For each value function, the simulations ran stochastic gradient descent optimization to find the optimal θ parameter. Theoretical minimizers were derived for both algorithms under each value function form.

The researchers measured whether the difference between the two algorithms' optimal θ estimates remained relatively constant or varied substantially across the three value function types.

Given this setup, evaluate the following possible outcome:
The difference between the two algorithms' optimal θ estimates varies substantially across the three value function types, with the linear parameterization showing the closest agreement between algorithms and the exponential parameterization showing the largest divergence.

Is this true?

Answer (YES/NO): NO